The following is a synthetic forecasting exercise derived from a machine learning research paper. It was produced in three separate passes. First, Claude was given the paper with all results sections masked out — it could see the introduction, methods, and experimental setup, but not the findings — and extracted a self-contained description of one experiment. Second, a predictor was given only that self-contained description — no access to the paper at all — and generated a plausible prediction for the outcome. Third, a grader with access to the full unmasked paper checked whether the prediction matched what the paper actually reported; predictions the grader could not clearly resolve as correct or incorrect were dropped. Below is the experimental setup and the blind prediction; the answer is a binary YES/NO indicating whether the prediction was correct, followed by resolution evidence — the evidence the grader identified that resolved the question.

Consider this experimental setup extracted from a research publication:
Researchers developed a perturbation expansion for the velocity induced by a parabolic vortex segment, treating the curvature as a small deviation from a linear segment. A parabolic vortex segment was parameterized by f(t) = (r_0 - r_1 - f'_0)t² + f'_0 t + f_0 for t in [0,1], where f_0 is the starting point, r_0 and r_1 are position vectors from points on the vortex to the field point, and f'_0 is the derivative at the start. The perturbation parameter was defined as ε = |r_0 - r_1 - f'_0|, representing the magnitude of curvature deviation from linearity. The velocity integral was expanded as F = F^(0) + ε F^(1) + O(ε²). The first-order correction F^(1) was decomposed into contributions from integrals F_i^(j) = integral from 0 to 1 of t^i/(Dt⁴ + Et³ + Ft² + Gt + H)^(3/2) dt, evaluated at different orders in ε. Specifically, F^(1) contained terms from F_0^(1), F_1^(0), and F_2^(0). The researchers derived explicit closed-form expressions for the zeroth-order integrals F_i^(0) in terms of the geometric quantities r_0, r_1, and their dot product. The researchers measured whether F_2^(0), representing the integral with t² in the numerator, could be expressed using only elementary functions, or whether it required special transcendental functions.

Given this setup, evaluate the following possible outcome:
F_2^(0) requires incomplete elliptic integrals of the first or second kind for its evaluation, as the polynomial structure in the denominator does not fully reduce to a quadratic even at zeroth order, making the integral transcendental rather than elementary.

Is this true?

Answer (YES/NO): NO